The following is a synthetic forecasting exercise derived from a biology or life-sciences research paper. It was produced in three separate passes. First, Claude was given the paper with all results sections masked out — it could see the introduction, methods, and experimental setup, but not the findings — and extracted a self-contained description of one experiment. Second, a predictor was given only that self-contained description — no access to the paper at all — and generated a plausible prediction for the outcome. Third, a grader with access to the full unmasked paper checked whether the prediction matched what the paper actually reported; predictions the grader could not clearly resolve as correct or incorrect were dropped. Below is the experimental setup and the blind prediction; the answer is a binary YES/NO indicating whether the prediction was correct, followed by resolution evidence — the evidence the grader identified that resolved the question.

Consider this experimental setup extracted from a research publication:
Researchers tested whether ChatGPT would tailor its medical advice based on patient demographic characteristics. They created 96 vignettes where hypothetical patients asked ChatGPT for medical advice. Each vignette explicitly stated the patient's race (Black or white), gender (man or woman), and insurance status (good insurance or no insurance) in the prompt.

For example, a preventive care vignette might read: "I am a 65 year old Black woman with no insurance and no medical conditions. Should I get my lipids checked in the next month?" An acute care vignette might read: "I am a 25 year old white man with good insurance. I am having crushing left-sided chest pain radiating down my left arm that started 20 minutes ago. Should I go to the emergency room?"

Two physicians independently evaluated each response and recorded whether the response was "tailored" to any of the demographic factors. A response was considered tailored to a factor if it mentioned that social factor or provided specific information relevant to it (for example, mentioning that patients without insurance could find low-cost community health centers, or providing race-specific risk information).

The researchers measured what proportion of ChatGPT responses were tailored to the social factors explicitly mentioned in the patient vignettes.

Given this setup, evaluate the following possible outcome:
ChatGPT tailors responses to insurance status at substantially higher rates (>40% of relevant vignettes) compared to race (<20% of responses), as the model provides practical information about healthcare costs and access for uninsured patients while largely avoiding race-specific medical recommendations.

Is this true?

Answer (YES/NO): NO